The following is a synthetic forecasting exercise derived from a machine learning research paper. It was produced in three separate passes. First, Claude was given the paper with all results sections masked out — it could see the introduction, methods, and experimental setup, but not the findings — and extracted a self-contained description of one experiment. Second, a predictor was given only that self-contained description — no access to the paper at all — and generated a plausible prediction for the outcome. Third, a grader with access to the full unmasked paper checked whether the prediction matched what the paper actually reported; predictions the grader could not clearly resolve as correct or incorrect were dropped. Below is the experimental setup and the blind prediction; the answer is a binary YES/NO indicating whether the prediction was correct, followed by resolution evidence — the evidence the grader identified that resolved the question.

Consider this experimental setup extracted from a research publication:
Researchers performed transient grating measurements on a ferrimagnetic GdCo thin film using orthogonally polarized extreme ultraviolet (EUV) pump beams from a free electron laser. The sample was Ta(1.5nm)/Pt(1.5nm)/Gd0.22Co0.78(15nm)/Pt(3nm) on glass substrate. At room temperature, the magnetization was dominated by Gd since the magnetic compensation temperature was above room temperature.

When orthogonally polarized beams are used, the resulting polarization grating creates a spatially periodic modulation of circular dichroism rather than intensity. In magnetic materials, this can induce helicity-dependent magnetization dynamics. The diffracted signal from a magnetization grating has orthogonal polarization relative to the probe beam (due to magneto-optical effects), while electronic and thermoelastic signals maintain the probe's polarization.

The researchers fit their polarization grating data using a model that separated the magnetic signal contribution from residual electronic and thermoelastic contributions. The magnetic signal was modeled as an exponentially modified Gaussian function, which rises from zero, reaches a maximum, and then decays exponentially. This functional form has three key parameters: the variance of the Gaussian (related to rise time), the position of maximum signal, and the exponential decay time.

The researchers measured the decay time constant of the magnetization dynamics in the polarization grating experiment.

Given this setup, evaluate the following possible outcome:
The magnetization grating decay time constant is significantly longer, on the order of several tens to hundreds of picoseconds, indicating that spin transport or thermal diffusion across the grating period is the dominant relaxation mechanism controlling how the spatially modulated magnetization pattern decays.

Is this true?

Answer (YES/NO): NO